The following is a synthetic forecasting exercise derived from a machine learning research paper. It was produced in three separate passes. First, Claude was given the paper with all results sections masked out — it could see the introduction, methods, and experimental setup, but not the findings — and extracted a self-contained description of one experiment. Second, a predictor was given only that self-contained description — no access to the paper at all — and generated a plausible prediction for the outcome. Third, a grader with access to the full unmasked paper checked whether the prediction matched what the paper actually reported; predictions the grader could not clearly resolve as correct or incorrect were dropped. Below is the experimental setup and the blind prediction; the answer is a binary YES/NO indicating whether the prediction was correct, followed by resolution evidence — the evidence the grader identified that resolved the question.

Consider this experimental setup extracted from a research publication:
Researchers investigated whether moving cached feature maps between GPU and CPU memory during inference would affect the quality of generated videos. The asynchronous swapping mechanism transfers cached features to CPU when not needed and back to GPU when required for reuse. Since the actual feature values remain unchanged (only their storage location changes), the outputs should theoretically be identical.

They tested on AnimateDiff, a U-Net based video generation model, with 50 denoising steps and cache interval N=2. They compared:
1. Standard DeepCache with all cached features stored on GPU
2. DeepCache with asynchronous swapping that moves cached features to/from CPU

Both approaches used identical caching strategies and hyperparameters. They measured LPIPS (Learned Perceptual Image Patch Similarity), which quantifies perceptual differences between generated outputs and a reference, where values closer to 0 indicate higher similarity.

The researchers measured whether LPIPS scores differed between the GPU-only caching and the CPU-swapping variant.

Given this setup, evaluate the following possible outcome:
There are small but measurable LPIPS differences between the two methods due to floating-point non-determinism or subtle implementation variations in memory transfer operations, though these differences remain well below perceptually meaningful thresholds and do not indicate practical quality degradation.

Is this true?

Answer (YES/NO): NO